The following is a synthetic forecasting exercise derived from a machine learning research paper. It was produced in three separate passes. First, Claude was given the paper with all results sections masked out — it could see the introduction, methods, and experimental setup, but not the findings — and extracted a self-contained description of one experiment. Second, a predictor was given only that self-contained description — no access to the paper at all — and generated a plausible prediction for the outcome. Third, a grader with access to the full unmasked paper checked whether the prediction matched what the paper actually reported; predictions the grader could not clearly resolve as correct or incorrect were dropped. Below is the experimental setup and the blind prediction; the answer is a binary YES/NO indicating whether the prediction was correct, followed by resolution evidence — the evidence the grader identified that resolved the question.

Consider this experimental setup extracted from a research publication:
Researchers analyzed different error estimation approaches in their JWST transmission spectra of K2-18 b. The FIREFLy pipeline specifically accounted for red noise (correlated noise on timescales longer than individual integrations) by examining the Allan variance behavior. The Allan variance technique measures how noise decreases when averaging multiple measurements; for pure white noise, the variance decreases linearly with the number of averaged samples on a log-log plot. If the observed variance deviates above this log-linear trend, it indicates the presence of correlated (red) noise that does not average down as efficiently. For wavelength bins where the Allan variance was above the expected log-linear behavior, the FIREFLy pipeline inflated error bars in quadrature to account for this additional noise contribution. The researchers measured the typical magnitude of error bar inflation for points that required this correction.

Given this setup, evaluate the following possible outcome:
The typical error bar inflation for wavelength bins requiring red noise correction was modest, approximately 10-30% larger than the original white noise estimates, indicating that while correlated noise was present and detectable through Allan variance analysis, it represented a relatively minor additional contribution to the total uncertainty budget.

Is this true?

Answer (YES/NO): NO